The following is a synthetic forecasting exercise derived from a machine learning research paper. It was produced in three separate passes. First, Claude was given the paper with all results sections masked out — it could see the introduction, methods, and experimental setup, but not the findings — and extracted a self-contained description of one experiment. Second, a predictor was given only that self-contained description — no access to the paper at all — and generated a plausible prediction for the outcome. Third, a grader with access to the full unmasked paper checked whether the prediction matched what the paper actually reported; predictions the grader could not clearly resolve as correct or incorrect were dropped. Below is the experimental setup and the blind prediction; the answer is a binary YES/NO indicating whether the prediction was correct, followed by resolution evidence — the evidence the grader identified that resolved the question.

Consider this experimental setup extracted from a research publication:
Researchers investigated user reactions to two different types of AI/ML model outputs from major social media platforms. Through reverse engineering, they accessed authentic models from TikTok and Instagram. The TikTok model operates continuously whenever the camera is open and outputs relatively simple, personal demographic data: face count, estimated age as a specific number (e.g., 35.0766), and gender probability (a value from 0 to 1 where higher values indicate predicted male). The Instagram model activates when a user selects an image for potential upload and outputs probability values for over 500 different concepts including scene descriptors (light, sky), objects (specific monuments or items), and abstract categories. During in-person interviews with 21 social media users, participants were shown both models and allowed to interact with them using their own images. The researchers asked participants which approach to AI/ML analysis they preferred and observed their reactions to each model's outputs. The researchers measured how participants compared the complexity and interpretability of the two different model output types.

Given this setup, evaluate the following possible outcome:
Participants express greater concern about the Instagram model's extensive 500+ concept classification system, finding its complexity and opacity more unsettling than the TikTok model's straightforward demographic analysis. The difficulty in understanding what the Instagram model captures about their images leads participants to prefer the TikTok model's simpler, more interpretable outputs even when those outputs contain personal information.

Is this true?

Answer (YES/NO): YES